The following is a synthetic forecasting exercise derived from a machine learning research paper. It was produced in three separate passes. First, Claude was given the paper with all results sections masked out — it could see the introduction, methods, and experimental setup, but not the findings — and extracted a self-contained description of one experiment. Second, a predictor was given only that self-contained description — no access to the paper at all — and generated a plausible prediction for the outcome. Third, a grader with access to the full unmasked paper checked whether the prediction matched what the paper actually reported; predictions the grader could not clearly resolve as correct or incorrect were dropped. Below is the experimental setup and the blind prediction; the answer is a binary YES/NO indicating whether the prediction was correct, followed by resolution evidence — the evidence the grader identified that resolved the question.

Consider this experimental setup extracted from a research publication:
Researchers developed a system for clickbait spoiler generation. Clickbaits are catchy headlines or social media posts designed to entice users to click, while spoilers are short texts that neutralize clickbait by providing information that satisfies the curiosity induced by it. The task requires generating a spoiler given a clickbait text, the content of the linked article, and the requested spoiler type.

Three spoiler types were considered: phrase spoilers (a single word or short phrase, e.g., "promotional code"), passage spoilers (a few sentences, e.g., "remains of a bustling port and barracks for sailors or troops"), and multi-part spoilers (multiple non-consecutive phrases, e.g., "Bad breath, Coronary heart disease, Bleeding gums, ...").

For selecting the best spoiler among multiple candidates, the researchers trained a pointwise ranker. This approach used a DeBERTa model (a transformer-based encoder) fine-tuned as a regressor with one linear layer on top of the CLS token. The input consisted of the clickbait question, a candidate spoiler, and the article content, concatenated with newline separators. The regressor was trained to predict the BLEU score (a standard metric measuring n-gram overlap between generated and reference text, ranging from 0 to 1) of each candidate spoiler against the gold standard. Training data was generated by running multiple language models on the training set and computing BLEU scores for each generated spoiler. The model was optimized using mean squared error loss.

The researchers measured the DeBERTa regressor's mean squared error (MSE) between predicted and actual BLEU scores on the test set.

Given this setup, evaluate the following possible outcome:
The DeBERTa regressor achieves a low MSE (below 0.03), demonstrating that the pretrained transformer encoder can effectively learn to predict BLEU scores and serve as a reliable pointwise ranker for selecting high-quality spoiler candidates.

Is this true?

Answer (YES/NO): NO